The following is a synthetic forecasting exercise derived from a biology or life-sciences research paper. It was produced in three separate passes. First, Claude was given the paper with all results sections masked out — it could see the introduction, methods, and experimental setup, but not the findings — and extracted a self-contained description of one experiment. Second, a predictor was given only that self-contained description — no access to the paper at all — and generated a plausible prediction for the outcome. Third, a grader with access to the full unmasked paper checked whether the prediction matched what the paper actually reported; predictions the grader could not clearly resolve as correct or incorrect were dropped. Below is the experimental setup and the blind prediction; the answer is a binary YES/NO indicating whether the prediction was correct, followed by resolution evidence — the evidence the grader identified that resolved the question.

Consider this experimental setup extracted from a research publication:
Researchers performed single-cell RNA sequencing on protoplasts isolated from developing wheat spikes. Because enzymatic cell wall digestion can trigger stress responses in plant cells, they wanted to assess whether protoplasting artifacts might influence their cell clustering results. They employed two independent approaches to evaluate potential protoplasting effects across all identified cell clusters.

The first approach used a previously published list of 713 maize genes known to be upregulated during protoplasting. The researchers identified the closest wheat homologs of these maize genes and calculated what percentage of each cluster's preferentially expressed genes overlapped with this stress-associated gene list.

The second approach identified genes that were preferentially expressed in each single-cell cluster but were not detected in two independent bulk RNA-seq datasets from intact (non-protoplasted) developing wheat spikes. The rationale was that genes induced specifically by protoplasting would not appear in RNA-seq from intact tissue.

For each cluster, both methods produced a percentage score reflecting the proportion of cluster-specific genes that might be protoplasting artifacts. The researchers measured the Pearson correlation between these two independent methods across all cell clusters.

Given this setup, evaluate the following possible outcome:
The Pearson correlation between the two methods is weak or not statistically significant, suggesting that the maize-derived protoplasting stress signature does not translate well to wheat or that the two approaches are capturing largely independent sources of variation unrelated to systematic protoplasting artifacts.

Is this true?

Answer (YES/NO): NO